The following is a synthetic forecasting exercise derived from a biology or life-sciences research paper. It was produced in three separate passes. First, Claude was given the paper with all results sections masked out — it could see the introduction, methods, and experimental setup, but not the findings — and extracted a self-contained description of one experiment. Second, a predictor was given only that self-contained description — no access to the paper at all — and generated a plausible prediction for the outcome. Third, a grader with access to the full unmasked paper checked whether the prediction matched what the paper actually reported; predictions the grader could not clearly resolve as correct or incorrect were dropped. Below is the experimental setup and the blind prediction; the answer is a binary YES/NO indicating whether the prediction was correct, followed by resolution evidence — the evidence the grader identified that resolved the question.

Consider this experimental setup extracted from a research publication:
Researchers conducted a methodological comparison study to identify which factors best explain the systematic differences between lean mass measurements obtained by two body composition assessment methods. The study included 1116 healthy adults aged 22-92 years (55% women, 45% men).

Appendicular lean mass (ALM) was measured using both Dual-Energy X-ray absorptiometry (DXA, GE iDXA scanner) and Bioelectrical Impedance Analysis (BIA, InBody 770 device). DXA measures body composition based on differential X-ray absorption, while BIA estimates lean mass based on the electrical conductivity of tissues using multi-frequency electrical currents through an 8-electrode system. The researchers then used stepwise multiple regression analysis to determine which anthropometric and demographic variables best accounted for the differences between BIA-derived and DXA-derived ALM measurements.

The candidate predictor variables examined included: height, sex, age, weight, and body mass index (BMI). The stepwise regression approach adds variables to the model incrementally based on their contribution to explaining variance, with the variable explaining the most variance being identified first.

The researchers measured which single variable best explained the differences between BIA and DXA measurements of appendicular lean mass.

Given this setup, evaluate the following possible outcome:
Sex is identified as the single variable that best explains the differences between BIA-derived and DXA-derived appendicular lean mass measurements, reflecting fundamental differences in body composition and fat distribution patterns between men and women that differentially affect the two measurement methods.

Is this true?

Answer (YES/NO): NO